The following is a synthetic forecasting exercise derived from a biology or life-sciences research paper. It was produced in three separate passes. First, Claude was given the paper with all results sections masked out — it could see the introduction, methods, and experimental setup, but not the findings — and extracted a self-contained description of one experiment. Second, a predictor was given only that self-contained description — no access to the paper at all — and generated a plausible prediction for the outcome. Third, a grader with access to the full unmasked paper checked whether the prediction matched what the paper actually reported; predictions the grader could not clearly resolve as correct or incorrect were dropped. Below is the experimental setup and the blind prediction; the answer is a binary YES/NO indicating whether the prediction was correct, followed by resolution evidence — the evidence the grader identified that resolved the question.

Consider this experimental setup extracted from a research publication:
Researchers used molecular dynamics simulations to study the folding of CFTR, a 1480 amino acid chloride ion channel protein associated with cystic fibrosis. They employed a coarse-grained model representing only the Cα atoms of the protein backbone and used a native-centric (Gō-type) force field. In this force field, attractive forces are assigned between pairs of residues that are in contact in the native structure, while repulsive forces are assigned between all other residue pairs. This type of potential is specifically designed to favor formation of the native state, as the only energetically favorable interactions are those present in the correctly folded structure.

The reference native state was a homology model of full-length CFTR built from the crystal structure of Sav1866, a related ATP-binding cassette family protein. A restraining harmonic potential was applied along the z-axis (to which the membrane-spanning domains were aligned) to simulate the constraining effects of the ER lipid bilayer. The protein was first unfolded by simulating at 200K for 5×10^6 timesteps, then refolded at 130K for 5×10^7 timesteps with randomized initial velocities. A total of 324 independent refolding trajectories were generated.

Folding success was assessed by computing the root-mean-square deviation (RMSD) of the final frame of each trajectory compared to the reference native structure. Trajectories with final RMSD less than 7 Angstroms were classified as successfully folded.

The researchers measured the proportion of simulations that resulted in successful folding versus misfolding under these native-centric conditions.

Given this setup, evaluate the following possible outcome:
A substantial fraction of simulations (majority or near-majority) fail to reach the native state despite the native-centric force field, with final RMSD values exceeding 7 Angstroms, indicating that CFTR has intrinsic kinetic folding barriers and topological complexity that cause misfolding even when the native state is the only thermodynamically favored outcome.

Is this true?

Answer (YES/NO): NO